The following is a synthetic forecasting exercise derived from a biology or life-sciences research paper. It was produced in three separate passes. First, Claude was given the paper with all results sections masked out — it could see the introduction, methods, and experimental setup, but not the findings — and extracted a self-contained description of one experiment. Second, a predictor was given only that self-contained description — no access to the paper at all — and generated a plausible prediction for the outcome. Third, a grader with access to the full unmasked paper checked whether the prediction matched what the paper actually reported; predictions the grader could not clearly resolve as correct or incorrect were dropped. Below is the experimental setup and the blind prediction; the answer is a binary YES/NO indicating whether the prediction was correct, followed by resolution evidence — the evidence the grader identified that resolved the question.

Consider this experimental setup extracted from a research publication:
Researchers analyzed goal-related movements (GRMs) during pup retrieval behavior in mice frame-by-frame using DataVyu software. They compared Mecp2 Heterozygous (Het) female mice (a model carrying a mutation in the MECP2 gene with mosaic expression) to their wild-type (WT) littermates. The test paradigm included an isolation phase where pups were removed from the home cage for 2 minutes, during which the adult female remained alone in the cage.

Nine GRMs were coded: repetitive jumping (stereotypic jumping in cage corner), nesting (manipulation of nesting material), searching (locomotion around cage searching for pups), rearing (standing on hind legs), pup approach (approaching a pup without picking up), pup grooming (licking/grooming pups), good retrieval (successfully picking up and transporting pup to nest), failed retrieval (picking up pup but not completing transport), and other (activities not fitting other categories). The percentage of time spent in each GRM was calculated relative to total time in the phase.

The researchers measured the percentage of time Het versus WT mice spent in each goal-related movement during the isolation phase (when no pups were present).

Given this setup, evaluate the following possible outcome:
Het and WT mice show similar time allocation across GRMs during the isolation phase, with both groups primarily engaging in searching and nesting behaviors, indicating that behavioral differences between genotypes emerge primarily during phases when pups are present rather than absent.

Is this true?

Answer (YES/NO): YES